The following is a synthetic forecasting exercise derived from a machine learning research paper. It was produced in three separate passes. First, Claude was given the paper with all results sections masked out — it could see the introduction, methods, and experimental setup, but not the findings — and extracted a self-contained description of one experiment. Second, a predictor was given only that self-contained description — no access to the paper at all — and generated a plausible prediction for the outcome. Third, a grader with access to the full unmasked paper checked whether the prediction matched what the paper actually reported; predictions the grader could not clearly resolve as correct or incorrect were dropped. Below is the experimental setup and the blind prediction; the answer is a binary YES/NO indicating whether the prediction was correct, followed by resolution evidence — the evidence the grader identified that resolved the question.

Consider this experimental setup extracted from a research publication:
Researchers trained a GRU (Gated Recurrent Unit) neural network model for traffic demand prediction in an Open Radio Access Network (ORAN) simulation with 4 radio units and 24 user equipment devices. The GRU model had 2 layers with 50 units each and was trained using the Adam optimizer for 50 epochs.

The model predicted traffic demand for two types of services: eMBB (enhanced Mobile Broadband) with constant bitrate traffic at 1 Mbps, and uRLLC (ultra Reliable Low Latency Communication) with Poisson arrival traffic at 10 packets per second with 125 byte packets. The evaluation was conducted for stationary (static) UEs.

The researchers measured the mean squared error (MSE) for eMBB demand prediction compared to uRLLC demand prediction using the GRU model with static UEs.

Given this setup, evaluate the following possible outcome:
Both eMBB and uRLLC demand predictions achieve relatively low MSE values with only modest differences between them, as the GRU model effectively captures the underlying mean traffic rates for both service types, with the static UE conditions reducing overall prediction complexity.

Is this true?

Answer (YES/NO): NO